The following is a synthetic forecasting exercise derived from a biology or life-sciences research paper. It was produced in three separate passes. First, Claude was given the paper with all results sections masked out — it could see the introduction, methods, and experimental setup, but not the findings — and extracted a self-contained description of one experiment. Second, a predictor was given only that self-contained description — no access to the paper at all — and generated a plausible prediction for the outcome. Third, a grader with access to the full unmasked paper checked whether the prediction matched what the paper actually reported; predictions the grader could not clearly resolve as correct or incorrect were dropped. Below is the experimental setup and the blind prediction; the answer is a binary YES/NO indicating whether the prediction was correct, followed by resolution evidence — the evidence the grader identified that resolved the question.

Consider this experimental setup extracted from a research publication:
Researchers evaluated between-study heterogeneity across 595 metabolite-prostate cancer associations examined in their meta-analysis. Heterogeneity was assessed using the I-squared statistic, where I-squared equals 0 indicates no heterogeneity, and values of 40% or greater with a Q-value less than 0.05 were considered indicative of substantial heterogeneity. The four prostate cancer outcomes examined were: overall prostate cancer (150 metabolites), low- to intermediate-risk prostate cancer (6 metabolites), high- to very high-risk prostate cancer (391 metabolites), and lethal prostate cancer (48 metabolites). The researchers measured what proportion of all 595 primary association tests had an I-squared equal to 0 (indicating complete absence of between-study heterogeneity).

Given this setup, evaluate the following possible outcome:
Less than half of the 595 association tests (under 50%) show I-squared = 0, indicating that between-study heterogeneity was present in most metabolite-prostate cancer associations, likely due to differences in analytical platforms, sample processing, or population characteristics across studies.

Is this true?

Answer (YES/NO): YES